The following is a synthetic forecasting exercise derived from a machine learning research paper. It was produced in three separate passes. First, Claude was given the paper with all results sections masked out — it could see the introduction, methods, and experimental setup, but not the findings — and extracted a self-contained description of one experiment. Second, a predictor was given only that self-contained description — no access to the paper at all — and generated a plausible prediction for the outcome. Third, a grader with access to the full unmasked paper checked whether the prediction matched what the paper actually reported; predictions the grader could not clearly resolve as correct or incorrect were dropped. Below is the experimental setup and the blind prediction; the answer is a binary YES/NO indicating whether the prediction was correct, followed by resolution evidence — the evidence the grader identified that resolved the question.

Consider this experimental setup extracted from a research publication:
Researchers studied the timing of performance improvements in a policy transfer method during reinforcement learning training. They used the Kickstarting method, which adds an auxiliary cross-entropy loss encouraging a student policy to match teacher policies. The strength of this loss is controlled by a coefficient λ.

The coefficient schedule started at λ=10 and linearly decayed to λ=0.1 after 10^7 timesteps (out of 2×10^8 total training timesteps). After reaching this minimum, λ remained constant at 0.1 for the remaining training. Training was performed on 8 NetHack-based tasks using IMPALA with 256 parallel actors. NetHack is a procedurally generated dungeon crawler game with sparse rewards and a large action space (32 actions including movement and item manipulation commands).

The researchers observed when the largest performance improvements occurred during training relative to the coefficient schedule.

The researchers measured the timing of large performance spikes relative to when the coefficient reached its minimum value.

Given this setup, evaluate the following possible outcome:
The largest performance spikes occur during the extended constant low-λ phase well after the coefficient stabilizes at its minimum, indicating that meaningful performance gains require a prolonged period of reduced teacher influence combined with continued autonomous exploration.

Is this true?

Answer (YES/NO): YES